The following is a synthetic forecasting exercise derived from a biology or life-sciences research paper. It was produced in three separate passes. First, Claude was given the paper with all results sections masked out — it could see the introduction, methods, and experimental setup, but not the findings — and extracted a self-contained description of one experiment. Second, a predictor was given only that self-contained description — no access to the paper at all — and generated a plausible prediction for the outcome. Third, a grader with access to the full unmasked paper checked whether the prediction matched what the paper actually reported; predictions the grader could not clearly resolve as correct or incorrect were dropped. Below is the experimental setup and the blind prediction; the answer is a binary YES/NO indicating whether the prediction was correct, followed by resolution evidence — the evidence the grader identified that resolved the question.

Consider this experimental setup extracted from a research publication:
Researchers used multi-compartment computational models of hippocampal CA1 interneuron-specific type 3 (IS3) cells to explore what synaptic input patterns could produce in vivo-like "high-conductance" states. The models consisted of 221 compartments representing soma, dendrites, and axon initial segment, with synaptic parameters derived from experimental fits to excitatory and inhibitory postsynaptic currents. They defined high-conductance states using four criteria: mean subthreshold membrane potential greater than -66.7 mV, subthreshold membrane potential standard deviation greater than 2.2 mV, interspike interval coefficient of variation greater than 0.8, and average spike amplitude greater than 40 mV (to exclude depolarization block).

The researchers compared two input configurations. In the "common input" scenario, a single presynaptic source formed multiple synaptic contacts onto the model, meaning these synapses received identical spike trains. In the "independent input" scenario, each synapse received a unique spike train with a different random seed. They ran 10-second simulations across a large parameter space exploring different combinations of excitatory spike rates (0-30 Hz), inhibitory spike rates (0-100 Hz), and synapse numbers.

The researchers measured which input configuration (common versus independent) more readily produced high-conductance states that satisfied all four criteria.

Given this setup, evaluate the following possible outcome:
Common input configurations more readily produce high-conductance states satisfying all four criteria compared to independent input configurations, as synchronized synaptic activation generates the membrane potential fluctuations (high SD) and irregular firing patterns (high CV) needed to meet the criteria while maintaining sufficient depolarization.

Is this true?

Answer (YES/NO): YES